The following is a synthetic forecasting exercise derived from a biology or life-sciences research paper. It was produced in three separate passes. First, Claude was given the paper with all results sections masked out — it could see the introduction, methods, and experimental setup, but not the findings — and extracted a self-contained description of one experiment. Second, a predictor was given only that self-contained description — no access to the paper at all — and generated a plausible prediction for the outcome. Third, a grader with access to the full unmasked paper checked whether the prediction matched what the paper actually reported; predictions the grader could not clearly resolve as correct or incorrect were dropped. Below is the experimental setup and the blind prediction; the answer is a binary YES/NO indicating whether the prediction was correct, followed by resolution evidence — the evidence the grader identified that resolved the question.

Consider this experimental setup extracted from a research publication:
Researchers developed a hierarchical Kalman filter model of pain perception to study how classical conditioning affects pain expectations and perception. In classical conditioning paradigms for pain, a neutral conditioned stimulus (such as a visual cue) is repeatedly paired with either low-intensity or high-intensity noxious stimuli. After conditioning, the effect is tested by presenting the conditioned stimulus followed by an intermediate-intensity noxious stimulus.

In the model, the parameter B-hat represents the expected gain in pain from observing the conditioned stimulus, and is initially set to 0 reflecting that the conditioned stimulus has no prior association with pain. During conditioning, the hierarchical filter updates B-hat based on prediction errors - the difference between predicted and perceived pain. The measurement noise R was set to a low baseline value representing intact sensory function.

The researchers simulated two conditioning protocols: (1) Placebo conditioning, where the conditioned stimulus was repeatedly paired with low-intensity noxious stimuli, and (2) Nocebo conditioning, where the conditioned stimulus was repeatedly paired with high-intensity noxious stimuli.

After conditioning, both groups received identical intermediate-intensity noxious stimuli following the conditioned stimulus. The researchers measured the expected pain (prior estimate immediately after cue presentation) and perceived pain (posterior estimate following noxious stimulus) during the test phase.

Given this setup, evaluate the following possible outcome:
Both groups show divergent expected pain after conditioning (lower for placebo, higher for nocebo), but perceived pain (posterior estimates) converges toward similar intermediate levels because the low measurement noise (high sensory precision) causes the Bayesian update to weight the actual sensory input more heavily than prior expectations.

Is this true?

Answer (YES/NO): NO